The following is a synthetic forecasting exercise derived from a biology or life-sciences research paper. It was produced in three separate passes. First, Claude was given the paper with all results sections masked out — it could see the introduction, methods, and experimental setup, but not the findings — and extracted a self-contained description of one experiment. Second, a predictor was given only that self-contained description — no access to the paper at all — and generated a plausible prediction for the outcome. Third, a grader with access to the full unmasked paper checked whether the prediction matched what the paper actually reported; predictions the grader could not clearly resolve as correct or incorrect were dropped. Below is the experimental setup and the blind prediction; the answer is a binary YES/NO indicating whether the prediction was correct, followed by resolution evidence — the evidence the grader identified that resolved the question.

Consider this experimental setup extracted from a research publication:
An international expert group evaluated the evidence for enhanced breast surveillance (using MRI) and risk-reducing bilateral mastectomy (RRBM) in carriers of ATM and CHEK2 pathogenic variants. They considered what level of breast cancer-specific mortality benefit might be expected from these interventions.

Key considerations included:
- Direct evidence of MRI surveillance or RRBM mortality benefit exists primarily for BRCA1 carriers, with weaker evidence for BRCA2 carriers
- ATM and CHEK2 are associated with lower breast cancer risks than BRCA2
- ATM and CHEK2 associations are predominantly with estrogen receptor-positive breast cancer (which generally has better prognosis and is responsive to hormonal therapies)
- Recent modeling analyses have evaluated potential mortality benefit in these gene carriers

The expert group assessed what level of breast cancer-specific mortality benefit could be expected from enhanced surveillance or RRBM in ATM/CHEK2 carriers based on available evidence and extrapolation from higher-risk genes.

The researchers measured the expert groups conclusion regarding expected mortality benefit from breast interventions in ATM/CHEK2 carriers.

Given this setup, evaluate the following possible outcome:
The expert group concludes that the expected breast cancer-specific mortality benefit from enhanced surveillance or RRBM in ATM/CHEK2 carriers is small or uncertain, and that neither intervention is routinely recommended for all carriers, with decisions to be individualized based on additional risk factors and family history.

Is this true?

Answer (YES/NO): NO